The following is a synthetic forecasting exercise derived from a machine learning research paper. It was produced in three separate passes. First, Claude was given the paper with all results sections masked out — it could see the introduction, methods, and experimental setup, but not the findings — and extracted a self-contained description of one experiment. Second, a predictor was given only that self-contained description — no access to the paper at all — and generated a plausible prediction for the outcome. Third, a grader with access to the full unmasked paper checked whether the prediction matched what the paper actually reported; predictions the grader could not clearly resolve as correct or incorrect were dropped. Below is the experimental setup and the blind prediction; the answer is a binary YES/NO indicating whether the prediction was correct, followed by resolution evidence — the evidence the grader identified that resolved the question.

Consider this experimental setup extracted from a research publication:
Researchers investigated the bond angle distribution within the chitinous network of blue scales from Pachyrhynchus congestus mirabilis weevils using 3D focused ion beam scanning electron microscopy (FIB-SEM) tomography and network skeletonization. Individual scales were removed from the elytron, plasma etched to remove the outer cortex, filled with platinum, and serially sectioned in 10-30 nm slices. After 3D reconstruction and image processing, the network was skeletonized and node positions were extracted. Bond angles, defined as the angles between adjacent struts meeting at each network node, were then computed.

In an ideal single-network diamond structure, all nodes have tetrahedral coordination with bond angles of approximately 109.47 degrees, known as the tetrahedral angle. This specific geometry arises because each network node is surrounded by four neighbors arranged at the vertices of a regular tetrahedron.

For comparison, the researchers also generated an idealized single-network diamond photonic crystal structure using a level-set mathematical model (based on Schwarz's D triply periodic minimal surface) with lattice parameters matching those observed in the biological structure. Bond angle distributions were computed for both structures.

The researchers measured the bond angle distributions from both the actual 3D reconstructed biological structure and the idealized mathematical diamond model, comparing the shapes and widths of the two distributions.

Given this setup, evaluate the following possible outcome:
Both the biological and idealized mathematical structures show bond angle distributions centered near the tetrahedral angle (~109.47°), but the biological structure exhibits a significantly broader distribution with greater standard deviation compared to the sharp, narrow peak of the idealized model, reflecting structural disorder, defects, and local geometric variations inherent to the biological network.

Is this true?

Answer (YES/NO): YES